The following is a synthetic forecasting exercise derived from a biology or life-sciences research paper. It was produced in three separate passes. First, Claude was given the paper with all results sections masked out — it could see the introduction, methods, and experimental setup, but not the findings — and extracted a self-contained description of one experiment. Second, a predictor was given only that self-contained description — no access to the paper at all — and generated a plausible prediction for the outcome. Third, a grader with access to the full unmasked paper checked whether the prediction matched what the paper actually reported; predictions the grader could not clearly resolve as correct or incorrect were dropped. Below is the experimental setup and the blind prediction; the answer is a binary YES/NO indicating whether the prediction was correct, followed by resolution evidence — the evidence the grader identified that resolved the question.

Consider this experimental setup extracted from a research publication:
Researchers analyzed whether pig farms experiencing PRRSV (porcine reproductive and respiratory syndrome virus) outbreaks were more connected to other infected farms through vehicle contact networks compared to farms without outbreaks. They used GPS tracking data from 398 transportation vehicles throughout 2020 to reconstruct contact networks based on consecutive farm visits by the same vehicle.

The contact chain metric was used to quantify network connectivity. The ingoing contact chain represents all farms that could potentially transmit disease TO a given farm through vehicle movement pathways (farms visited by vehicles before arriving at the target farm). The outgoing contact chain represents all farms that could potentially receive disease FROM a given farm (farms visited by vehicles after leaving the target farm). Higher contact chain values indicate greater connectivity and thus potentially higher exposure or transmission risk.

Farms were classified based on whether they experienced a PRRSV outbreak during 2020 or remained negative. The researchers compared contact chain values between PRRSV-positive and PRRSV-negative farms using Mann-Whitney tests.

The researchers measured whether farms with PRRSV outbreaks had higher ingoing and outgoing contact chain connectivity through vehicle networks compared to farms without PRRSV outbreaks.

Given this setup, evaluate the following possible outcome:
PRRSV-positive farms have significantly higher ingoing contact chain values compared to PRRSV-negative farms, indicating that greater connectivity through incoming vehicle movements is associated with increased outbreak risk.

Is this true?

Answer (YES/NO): YES